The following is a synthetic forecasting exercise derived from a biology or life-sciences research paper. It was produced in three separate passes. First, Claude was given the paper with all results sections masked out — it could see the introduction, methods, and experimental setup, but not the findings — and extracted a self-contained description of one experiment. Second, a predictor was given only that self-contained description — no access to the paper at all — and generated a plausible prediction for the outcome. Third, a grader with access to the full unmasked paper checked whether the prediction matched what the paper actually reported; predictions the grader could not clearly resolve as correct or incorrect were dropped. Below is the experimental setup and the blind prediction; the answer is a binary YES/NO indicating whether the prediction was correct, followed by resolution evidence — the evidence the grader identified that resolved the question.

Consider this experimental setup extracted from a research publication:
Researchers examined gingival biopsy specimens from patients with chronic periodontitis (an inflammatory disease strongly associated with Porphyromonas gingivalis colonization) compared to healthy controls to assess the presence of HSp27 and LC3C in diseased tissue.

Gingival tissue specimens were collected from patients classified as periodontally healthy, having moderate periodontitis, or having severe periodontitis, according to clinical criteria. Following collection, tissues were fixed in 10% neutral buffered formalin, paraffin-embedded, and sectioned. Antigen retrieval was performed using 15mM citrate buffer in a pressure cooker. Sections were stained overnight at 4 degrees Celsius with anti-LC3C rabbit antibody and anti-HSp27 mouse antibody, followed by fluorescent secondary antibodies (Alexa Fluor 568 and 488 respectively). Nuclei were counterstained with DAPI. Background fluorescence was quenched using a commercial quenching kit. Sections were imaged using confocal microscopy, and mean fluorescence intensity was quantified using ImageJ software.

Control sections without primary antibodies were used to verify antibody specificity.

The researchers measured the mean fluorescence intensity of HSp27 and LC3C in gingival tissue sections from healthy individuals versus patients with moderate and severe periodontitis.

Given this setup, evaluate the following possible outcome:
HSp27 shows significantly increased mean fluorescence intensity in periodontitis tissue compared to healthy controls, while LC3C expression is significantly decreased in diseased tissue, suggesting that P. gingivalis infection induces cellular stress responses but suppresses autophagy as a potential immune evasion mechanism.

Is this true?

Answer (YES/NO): NO